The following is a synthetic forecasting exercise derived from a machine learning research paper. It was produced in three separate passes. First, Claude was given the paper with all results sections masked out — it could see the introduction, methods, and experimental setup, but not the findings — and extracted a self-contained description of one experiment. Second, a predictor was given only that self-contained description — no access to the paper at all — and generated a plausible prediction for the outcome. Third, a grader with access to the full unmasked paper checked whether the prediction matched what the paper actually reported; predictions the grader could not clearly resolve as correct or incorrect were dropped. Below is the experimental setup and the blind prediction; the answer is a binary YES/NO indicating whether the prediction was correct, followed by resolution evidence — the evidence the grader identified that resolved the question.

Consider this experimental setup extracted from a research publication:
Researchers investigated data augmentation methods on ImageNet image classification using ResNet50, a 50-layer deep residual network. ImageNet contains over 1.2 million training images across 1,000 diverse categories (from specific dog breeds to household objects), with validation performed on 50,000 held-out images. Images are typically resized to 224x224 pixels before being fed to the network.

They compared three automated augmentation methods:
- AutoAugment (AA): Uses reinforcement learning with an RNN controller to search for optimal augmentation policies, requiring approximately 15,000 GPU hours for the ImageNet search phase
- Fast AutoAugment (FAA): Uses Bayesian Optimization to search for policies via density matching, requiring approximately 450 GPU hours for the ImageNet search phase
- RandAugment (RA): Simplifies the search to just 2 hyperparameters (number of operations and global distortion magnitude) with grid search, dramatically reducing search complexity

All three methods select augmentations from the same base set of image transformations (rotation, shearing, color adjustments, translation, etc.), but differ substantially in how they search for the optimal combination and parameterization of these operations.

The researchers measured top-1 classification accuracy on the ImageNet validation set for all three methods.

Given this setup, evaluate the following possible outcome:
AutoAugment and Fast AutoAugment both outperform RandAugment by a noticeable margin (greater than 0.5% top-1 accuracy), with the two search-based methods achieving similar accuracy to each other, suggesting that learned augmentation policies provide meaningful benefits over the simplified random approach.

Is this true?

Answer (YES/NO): NO